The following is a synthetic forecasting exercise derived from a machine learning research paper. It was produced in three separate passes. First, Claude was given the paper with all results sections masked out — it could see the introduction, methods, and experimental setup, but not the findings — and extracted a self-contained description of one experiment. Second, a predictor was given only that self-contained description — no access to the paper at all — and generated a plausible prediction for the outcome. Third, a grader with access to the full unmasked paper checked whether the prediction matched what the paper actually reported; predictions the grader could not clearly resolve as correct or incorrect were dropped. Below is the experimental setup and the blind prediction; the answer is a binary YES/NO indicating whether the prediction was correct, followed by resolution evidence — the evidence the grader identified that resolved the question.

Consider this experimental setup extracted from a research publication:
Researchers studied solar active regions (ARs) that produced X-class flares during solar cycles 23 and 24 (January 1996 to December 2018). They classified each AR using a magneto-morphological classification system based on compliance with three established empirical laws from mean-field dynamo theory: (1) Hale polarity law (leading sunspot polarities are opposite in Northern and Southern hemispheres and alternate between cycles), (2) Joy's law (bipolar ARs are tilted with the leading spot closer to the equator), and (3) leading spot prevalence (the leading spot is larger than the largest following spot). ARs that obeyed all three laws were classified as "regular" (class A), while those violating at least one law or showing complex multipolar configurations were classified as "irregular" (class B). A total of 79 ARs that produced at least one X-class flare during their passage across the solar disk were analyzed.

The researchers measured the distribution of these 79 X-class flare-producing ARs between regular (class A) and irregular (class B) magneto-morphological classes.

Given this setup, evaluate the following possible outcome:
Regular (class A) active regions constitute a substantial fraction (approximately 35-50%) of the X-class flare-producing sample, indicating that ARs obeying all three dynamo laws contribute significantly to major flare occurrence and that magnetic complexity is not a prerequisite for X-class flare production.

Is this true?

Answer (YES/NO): NO